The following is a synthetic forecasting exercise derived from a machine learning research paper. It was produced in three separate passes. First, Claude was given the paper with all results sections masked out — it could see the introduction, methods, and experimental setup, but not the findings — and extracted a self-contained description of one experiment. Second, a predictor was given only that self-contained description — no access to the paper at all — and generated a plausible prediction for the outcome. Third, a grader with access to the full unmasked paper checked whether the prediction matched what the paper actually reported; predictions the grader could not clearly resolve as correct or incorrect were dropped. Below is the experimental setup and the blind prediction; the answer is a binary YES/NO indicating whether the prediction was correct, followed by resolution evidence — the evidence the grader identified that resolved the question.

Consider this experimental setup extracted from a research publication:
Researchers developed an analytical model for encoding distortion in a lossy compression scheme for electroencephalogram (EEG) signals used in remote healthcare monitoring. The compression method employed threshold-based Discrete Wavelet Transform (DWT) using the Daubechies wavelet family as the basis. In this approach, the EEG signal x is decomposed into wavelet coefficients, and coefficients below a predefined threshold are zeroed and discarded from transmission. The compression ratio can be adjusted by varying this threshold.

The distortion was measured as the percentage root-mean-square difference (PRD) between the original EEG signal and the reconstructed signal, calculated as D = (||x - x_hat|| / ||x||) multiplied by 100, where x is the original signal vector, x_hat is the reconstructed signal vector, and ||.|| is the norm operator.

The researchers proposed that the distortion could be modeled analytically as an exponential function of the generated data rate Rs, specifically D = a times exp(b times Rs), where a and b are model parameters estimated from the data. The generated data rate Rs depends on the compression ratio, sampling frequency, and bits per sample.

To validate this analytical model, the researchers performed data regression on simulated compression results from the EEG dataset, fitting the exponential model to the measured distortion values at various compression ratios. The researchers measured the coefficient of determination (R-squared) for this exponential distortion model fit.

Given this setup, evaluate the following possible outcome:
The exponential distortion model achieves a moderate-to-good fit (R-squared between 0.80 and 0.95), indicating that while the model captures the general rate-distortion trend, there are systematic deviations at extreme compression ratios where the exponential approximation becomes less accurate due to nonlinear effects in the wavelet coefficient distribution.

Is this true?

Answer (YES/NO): NO